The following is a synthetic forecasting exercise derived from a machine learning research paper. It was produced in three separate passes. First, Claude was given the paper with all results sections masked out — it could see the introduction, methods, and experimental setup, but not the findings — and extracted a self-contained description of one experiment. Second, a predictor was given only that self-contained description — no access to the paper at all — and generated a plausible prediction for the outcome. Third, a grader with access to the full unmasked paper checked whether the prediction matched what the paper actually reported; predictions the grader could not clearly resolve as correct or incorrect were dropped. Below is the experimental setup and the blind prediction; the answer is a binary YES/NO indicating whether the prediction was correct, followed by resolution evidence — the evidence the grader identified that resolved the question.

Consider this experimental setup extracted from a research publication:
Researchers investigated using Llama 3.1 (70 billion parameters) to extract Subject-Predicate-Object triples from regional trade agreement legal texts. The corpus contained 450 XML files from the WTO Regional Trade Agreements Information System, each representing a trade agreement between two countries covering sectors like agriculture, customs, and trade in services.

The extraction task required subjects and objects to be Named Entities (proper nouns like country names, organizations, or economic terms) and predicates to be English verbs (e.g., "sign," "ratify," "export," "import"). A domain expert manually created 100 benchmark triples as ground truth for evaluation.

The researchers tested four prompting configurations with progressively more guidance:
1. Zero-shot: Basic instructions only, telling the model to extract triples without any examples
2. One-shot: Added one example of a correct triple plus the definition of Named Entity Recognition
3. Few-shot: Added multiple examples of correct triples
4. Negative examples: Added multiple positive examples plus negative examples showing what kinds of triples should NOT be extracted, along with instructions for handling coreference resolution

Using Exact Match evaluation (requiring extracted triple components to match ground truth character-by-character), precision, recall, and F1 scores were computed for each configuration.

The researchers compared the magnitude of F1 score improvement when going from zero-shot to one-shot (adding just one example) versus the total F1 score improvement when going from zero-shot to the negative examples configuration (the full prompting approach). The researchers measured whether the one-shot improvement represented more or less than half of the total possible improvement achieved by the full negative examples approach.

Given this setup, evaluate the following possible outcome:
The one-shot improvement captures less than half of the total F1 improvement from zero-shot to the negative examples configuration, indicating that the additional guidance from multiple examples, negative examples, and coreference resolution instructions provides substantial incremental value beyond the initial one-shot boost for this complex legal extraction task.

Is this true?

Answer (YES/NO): YES